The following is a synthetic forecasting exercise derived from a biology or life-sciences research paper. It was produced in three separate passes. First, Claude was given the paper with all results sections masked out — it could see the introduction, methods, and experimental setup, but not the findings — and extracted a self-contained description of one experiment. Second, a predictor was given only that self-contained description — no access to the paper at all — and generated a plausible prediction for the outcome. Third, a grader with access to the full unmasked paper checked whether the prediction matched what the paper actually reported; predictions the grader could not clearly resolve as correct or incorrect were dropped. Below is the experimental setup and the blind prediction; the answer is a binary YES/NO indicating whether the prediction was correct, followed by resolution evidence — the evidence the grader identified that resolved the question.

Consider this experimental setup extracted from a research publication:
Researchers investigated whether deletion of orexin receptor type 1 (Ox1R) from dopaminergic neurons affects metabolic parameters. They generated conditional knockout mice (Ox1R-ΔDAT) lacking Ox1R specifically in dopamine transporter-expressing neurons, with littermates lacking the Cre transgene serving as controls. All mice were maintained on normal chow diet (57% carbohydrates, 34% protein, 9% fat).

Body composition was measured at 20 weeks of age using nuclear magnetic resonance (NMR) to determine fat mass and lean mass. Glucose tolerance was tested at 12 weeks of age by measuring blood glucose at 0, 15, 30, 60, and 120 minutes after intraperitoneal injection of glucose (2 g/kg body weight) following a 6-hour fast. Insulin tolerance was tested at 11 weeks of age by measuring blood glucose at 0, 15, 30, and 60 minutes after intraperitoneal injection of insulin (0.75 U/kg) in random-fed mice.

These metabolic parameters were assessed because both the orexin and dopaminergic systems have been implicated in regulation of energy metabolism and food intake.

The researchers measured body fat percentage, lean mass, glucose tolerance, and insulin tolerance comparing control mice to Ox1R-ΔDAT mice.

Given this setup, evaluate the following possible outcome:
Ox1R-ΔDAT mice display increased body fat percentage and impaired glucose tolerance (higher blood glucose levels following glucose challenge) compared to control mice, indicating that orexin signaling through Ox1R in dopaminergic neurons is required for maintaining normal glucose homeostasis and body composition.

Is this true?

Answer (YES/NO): NO